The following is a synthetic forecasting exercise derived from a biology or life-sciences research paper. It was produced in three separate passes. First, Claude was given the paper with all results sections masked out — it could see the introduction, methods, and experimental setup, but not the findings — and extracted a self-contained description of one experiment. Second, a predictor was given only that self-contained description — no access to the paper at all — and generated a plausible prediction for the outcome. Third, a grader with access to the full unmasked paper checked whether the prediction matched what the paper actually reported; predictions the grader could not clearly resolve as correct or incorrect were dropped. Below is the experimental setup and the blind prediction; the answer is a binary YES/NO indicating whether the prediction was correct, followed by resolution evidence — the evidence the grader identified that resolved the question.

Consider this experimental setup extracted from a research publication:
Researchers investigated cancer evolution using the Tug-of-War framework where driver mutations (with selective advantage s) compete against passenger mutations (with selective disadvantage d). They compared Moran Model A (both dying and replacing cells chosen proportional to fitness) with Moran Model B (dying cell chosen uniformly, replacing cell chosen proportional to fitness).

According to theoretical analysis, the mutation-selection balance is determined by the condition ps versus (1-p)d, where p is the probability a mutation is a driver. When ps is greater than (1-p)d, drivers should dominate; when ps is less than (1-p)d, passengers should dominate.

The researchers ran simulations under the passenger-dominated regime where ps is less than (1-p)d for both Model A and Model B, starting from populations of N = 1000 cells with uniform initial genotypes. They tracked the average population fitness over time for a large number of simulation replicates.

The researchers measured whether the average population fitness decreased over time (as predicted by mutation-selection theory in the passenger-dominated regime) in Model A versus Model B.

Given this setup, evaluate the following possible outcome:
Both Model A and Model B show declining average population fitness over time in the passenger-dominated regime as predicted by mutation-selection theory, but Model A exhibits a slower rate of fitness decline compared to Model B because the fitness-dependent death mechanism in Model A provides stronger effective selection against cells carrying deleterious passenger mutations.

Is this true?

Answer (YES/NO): NO